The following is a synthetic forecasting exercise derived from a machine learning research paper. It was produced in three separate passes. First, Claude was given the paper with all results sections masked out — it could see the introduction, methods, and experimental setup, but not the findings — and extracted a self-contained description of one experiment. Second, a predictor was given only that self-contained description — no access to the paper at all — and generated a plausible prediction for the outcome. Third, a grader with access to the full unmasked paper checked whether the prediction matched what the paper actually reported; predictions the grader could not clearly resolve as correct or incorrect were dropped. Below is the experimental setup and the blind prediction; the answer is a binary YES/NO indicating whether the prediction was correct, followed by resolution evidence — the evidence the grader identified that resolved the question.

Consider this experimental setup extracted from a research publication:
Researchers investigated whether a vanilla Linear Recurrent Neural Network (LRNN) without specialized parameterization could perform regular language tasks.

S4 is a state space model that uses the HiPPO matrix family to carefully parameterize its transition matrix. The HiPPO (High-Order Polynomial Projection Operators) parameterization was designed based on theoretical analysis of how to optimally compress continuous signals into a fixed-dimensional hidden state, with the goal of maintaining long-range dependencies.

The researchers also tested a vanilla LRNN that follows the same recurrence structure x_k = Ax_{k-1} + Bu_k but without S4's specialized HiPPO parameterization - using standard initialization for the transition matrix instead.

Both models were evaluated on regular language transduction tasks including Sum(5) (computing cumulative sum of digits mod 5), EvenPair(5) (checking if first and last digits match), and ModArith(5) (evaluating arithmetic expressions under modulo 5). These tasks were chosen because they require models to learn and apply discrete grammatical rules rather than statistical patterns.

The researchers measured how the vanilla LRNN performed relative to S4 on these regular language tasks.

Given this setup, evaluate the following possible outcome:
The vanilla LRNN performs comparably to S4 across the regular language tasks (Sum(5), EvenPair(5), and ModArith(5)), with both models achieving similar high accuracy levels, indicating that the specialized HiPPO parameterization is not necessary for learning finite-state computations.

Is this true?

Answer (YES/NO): NO